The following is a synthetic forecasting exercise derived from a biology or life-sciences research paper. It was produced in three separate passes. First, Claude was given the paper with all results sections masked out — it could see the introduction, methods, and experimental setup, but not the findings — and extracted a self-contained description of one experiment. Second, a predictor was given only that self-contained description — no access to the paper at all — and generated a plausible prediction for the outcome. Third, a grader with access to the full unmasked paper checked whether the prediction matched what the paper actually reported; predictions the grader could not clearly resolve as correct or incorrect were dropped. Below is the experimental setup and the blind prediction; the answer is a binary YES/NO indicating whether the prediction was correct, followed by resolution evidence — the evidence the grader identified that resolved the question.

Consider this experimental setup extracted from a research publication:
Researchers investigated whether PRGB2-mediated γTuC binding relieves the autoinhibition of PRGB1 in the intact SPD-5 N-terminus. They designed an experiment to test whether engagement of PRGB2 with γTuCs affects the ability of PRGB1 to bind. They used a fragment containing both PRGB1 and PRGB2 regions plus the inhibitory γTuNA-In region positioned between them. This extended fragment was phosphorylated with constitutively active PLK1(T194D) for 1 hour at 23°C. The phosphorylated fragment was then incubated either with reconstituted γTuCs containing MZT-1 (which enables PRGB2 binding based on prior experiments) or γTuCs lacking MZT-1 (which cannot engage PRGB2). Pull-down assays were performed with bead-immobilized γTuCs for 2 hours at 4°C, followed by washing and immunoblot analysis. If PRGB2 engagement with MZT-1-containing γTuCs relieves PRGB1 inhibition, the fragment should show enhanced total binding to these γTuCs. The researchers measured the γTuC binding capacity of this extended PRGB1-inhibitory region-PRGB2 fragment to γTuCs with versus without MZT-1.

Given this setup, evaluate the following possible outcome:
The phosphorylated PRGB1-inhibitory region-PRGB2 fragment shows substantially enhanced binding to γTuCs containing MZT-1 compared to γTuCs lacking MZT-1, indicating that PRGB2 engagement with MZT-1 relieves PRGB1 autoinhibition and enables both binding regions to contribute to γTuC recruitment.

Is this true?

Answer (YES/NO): YES